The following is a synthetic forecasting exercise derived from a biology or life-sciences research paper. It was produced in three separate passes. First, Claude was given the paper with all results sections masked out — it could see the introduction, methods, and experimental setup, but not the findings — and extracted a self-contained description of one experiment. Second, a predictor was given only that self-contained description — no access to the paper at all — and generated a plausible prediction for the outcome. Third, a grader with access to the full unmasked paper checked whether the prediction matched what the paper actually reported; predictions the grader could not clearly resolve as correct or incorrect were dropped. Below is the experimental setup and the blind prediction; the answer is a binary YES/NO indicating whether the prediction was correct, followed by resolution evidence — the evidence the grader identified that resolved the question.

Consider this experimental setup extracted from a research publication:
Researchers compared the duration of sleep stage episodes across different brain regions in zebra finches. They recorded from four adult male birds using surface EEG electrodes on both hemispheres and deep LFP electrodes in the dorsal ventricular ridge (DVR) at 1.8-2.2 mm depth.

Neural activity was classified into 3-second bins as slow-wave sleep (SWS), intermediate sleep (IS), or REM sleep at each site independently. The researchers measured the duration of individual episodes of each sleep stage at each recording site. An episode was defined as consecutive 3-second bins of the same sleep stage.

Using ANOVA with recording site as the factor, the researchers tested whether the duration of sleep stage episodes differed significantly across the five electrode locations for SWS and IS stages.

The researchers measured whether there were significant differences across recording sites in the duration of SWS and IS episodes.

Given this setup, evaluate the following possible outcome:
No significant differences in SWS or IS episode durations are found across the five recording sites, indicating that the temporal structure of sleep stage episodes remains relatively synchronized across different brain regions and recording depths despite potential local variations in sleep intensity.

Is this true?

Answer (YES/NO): NO